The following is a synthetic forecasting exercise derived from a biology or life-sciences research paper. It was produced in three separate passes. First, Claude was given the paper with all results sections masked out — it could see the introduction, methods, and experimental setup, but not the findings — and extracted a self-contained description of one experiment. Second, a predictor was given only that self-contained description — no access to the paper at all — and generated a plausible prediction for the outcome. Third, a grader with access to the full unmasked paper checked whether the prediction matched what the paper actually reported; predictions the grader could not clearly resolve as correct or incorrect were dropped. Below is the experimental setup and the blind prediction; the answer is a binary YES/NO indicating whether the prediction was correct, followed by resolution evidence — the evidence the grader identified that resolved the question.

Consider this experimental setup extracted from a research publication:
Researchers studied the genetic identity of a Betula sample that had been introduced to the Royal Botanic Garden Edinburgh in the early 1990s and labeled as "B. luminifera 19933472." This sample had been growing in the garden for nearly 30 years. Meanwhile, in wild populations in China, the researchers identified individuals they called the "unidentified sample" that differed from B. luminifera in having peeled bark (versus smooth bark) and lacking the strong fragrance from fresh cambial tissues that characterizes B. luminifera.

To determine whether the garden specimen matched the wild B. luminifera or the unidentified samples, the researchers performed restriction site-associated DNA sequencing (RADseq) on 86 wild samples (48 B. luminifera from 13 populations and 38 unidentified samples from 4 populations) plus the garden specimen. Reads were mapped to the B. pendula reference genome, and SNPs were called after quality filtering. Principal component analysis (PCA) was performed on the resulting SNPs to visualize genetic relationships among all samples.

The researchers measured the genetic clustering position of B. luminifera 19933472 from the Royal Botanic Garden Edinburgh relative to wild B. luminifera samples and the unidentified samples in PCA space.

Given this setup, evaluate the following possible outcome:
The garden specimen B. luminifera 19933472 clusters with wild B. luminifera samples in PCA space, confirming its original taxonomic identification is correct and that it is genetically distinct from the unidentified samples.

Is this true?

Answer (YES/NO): NO